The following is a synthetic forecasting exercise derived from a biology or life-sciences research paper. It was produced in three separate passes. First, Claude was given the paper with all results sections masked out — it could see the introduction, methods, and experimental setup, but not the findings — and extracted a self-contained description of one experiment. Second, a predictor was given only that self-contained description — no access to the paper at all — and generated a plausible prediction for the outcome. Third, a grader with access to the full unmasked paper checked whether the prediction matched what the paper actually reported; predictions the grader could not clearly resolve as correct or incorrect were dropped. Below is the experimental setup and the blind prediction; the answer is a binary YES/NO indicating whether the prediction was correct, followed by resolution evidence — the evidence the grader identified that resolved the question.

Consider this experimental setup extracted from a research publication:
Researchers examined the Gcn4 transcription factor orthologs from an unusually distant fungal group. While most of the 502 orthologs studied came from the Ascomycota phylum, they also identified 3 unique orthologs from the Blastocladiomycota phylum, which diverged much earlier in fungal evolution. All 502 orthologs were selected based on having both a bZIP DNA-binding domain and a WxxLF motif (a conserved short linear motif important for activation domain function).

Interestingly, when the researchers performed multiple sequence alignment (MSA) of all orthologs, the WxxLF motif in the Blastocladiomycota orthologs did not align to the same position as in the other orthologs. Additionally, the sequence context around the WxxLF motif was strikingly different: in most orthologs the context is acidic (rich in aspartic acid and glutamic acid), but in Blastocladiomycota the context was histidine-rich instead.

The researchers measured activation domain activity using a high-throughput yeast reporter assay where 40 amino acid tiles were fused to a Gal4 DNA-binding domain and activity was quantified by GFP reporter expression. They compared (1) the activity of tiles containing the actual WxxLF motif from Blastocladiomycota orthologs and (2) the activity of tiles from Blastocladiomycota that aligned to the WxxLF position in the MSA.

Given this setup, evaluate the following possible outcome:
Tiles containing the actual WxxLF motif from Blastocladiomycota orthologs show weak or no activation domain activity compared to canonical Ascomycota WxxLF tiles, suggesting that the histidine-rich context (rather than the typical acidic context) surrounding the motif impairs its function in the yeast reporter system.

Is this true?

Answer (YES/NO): NO